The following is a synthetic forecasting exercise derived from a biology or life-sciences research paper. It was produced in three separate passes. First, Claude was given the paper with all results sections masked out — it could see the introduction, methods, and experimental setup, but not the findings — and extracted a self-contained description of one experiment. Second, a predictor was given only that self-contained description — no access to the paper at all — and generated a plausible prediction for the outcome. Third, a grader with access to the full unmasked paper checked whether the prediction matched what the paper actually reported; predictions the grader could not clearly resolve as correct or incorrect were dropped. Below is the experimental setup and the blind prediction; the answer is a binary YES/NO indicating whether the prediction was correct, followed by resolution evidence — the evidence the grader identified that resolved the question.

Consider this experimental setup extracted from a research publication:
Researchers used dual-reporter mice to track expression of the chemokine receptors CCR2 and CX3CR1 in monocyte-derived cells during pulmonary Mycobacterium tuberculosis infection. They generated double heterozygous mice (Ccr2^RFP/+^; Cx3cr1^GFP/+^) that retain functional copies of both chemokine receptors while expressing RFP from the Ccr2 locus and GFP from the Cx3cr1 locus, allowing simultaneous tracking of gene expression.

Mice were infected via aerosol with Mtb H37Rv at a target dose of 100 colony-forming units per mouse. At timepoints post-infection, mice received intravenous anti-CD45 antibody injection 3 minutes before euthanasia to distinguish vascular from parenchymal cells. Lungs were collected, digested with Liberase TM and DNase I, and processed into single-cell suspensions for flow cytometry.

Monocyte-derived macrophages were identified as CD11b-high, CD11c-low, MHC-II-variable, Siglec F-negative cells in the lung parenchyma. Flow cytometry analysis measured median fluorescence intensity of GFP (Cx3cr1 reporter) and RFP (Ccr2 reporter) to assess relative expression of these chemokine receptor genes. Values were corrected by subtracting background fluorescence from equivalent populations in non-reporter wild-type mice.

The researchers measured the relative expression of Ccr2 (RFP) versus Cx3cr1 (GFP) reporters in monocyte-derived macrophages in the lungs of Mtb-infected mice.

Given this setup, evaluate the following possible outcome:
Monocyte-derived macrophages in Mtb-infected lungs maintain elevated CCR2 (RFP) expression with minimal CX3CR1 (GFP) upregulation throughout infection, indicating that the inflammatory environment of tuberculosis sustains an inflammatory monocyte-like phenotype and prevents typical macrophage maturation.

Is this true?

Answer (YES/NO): NO